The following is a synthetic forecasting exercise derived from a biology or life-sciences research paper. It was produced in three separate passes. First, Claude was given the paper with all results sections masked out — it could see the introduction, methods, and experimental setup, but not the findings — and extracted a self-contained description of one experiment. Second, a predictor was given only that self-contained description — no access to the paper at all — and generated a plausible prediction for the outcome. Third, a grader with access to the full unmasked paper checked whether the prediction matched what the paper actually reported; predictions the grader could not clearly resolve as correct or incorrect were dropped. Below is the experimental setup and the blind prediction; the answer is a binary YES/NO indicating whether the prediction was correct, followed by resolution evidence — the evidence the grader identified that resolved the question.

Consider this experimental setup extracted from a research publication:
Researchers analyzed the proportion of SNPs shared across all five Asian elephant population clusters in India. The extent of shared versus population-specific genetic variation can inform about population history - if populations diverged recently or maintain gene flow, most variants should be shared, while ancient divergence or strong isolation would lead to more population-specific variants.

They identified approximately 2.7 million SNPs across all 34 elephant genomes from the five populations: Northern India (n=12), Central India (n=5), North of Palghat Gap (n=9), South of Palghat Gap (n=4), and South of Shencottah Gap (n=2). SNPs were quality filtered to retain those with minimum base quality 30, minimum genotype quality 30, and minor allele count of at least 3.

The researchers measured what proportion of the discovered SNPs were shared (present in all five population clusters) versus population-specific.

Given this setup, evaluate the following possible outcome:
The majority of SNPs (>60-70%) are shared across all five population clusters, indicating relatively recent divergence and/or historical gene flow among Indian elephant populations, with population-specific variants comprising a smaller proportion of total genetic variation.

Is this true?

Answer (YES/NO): NO